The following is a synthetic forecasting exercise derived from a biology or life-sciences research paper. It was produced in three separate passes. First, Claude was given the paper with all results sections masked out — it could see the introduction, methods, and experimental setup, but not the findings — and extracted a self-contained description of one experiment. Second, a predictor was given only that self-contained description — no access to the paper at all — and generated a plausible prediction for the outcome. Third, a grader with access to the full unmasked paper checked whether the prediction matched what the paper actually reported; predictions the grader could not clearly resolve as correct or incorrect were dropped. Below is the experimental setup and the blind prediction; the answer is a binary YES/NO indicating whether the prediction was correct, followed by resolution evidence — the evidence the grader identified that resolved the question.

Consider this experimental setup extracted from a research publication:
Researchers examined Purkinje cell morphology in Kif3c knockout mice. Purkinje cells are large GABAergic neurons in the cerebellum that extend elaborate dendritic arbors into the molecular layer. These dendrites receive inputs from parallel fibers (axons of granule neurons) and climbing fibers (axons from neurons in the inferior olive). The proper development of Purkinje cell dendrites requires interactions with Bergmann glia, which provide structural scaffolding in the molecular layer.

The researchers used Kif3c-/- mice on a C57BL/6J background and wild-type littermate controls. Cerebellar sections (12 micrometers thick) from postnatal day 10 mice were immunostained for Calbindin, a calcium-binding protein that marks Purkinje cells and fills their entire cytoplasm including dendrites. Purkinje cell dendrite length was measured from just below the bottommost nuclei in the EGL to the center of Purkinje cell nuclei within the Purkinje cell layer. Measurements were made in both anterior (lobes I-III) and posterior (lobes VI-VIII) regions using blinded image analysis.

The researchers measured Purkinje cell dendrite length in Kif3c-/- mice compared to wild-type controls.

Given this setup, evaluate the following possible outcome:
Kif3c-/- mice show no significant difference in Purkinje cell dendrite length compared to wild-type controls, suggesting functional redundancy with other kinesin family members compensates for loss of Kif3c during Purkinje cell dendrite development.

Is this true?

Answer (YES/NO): YES